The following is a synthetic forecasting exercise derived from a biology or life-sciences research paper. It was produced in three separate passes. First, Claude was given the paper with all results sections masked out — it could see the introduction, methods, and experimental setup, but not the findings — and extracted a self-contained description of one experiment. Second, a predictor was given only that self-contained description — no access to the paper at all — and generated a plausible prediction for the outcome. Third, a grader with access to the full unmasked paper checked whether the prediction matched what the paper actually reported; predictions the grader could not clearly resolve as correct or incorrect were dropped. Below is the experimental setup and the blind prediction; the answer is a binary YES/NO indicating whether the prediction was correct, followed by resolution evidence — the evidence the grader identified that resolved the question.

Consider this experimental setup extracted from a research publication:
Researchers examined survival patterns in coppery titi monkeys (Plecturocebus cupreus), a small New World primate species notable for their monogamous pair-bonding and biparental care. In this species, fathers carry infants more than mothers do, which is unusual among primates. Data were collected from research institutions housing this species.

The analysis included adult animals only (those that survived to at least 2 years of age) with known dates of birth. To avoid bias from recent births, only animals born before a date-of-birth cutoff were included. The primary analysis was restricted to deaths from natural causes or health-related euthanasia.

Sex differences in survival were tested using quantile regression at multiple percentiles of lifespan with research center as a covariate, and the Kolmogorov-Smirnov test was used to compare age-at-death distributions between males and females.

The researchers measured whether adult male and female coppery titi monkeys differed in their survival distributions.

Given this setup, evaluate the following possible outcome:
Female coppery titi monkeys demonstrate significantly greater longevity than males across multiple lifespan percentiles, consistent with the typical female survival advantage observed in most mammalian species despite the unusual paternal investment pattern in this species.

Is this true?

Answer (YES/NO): NO